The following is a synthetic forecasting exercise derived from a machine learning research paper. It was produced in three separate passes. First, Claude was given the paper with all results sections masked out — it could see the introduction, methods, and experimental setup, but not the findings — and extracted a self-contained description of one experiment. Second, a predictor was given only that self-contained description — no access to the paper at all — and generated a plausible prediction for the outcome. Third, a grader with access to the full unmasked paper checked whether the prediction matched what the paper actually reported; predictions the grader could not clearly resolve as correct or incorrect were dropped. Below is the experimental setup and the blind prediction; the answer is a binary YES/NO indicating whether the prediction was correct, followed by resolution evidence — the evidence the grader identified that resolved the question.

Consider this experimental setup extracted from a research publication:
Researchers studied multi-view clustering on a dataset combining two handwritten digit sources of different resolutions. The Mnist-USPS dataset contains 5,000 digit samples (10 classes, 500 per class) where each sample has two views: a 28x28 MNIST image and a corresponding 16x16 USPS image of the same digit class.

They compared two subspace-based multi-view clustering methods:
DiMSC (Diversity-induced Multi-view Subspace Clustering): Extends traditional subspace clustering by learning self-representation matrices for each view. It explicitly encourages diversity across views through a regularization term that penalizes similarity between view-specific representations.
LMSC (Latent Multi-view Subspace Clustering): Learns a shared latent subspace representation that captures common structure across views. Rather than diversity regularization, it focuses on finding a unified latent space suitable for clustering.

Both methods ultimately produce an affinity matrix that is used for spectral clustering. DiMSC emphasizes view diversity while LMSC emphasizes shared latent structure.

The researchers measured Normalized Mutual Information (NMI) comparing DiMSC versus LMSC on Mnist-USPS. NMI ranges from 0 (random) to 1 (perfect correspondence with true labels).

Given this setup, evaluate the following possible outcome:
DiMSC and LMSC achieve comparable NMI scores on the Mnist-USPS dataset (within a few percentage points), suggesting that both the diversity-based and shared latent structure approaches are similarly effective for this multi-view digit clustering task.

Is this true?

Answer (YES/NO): NO